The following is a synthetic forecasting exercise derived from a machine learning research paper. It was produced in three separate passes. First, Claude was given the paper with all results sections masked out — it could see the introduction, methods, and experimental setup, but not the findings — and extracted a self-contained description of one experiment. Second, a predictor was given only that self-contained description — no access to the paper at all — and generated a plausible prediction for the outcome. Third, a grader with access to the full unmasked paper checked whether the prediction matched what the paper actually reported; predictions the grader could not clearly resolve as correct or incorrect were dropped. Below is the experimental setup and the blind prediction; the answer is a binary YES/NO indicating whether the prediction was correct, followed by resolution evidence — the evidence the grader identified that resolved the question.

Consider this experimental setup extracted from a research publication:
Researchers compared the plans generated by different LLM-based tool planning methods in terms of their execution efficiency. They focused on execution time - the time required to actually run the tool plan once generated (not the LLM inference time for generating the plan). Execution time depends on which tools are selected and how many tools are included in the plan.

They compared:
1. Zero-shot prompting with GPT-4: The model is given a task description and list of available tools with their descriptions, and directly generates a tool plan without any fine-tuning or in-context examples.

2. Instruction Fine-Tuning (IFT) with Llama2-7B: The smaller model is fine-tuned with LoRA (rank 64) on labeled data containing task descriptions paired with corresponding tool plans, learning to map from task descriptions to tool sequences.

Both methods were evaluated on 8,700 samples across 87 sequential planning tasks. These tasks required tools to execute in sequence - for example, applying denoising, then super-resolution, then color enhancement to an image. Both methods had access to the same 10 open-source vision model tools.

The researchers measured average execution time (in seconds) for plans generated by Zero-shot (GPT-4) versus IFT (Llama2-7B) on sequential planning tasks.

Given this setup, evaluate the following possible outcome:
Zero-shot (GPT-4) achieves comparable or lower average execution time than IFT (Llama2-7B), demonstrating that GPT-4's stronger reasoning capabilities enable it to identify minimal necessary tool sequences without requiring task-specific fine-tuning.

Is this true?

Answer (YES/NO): YES